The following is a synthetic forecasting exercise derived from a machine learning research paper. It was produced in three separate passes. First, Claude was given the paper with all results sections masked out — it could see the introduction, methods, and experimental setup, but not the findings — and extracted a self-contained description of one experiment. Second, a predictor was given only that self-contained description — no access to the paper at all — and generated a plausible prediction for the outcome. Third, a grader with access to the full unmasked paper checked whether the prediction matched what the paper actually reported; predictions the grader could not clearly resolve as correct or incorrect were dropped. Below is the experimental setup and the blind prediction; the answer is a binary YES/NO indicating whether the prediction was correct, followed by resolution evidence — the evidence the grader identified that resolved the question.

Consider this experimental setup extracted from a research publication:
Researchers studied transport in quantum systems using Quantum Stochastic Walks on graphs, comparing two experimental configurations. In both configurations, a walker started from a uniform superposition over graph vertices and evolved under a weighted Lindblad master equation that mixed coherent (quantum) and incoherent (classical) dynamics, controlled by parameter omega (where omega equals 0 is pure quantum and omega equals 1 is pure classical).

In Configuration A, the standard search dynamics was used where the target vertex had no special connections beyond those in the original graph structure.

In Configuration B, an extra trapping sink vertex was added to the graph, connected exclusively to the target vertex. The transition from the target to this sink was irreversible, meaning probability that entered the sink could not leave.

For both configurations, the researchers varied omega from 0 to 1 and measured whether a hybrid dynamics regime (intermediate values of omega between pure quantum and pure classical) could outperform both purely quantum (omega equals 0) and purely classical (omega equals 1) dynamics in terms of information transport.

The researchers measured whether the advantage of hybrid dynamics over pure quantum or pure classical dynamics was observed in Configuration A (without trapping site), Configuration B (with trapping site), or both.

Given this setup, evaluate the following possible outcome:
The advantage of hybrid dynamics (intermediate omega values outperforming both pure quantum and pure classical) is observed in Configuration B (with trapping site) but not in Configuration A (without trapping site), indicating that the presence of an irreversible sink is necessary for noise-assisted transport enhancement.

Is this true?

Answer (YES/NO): YES